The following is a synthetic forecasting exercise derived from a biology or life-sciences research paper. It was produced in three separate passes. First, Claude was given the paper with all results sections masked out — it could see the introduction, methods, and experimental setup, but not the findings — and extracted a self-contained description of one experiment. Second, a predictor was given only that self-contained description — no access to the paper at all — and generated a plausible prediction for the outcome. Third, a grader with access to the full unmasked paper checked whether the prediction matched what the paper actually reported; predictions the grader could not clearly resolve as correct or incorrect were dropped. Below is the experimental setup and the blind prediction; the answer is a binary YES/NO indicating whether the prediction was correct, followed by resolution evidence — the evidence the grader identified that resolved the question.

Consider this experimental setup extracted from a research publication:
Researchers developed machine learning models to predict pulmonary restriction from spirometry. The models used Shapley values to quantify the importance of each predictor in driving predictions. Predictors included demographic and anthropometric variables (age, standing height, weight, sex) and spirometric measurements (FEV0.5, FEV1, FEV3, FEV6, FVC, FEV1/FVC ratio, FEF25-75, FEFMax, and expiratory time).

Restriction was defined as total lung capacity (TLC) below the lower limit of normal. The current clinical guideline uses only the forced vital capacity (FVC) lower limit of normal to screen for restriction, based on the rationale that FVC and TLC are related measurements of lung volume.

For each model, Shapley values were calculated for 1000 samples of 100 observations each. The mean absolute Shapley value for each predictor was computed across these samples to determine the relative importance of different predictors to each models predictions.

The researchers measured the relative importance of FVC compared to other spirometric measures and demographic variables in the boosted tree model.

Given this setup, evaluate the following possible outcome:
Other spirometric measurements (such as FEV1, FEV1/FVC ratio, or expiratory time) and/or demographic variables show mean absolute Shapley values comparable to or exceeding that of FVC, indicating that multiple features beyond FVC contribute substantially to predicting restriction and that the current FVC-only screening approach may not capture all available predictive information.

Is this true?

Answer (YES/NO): YES